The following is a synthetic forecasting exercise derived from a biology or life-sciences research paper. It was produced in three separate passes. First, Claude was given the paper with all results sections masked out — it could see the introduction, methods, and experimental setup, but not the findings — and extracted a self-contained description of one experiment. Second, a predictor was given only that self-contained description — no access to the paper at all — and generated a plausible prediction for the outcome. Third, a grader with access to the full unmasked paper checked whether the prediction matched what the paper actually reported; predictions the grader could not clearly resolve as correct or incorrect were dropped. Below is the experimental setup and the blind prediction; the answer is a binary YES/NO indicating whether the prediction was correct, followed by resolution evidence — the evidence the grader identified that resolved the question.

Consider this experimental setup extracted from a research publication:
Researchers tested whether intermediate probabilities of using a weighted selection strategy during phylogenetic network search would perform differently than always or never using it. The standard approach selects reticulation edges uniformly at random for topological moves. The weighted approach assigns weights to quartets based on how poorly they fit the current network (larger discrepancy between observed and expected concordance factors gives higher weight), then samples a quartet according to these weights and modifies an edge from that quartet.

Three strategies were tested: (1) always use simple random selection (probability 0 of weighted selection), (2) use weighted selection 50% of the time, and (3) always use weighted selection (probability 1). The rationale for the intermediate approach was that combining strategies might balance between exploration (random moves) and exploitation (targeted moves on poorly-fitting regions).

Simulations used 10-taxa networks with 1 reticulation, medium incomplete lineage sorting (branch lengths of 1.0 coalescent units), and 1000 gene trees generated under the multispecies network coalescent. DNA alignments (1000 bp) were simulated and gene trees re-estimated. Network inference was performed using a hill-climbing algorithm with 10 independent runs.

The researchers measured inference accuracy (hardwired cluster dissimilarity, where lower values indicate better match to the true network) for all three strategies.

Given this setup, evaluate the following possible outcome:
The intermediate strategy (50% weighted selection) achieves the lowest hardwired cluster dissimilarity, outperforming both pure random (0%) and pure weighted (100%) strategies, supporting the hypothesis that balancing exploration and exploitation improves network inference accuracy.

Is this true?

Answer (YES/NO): NO